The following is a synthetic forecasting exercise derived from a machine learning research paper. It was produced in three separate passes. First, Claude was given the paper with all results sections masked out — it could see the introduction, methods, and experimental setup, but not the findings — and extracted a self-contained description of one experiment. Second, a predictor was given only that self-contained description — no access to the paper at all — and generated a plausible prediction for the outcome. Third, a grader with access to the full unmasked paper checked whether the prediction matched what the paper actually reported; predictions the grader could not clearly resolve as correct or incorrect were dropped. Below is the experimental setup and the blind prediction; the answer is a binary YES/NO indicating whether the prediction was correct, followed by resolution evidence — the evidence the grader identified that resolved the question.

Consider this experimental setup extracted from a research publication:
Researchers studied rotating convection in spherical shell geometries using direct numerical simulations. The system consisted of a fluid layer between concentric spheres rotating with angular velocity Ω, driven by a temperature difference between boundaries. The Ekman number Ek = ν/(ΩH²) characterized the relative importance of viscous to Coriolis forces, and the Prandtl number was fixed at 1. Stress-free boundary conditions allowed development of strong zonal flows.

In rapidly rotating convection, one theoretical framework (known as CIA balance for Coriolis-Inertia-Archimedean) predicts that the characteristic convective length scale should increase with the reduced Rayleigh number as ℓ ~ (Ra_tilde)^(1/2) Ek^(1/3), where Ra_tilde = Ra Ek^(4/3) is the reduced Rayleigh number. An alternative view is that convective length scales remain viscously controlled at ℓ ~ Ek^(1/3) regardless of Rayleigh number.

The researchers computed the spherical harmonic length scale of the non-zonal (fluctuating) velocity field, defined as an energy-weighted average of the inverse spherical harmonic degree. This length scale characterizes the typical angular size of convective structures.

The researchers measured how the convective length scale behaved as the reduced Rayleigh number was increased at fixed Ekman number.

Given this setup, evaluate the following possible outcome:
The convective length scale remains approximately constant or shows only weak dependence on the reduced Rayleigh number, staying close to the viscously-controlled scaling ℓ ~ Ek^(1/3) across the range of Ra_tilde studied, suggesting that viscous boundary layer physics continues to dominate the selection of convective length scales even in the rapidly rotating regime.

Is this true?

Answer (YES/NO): NO